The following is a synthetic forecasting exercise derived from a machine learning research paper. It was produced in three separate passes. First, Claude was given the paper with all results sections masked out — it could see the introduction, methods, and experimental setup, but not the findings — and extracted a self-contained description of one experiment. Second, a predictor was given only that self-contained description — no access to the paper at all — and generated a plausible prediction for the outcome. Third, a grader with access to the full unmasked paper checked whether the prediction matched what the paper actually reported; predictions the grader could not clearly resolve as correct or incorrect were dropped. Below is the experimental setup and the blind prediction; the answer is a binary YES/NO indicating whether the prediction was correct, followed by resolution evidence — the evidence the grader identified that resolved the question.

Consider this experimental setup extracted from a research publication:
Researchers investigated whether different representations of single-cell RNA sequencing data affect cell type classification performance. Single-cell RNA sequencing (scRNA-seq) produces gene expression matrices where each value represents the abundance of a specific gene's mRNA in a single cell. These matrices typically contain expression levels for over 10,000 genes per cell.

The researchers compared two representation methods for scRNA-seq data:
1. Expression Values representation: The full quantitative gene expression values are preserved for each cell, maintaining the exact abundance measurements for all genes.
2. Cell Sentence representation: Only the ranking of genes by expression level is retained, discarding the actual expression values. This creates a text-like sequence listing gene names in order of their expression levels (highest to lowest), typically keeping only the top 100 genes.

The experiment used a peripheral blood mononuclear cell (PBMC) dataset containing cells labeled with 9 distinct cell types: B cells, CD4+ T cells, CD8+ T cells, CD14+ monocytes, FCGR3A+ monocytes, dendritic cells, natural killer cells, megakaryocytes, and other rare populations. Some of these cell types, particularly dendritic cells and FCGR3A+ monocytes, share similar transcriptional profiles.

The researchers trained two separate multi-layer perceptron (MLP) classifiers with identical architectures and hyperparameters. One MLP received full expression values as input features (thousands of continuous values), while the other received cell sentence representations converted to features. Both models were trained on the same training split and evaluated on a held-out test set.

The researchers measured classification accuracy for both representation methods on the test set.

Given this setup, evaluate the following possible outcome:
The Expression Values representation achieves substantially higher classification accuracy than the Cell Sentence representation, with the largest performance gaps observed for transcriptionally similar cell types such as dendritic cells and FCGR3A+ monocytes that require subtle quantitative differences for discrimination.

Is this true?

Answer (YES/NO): YES